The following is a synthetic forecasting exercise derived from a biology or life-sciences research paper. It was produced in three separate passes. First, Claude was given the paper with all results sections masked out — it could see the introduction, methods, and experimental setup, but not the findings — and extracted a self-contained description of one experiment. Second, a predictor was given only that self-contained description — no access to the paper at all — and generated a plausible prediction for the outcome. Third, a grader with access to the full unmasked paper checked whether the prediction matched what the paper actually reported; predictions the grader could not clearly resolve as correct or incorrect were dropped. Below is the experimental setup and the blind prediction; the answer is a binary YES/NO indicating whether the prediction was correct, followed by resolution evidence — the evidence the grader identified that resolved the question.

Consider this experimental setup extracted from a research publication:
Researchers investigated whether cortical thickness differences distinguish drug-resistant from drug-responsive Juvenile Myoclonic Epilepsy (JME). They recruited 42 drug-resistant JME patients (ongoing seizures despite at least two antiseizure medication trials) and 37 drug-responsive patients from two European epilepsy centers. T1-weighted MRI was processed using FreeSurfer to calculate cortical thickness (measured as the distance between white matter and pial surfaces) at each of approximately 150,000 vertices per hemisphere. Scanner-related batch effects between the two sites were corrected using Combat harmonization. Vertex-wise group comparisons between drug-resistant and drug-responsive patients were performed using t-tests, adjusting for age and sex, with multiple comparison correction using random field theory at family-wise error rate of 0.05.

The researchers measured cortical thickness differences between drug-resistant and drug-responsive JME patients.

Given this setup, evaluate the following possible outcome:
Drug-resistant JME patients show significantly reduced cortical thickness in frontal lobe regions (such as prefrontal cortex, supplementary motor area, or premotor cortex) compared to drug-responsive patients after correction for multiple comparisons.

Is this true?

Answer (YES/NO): NO